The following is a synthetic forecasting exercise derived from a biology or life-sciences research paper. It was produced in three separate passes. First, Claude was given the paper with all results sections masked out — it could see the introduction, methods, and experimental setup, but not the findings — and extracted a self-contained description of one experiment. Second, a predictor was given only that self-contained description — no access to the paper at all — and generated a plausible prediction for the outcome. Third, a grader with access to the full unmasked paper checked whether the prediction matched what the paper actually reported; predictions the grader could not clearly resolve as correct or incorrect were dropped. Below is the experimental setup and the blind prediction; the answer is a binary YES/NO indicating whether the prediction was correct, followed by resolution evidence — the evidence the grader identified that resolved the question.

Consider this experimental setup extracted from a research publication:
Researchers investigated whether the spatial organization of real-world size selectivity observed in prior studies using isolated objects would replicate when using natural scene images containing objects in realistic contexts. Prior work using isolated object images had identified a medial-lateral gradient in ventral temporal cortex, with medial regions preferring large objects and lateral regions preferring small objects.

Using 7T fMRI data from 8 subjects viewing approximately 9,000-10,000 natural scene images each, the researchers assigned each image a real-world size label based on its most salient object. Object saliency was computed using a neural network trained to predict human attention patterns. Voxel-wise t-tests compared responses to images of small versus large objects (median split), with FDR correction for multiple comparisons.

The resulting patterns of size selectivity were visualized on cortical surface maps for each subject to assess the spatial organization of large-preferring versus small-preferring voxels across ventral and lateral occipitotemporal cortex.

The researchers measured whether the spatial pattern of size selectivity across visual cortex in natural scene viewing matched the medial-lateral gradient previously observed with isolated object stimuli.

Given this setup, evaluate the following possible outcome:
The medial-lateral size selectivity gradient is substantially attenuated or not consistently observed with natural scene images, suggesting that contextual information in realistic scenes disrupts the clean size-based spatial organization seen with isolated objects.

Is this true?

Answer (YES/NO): NO